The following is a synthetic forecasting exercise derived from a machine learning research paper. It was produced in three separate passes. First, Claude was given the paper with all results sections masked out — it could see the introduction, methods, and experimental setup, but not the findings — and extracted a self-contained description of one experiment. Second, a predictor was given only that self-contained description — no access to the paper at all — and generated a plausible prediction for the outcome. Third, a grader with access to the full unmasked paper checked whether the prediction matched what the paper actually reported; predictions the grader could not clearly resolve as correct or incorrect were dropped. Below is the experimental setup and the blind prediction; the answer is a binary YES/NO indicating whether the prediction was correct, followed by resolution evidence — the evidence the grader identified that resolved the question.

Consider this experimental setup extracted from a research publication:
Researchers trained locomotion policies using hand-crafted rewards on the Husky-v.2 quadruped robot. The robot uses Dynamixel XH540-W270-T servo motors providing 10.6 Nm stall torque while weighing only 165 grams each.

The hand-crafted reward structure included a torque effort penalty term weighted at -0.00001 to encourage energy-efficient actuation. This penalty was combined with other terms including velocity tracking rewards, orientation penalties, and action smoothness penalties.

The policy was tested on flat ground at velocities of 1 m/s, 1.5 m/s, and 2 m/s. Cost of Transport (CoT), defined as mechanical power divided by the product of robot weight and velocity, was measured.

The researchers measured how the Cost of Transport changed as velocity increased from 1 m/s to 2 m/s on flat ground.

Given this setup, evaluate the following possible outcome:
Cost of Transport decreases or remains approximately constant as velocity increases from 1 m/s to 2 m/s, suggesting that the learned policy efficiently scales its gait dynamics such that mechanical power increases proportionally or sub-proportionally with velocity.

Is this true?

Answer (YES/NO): YES